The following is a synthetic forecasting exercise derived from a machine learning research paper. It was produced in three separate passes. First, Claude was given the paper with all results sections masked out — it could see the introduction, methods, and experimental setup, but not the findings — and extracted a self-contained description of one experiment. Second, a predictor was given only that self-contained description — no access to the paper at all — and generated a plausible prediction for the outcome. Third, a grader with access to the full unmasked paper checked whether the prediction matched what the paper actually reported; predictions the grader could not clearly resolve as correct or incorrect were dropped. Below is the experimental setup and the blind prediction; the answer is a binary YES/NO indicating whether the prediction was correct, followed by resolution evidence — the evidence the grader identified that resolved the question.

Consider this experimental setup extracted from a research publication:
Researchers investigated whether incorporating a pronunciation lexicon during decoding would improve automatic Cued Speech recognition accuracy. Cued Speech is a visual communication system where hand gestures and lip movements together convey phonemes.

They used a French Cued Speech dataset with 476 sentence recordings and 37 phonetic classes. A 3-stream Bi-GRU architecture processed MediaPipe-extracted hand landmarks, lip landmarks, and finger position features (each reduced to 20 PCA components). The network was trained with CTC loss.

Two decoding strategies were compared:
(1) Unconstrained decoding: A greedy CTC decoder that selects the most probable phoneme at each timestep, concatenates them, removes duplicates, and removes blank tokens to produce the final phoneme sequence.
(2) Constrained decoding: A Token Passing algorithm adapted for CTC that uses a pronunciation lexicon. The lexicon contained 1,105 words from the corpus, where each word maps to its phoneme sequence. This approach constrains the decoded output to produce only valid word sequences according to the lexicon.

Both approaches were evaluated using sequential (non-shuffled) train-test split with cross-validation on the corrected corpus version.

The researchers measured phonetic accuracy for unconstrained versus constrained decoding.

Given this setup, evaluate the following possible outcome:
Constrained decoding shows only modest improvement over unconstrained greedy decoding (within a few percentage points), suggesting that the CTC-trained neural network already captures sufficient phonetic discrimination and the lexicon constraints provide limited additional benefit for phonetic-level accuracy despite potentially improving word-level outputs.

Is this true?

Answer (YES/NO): NO